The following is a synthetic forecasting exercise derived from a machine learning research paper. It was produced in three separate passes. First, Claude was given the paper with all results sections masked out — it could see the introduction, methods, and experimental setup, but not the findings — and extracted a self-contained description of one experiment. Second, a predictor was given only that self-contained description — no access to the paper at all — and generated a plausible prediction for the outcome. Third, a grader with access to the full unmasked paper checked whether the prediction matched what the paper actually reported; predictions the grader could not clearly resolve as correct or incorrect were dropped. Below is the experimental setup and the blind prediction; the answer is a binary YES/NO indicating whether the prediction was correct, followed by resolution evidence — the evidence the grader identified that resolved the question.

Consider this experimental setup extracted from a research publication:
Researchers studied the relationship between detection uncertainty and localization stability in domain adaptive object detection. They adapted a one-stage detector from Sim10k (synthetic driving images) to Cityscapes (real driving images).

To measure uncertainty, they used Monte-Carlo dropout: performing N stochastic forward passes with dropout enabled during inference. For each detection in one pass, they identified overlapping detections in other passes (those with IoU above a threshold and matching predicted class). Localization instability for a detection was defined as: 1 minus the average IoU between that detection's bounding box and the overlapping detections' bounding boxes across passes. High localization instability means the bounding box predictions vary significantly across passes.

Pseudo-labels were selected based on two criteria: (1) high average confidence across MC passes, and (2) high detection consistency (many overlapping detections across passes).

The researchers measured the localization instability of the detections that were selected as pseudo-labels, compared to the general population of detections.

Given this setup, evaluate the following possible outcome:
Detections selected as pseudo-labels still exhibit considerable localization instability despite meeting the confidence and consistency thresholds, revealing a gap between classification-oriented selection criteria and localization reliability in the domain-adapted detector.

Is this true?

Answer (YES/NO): NO